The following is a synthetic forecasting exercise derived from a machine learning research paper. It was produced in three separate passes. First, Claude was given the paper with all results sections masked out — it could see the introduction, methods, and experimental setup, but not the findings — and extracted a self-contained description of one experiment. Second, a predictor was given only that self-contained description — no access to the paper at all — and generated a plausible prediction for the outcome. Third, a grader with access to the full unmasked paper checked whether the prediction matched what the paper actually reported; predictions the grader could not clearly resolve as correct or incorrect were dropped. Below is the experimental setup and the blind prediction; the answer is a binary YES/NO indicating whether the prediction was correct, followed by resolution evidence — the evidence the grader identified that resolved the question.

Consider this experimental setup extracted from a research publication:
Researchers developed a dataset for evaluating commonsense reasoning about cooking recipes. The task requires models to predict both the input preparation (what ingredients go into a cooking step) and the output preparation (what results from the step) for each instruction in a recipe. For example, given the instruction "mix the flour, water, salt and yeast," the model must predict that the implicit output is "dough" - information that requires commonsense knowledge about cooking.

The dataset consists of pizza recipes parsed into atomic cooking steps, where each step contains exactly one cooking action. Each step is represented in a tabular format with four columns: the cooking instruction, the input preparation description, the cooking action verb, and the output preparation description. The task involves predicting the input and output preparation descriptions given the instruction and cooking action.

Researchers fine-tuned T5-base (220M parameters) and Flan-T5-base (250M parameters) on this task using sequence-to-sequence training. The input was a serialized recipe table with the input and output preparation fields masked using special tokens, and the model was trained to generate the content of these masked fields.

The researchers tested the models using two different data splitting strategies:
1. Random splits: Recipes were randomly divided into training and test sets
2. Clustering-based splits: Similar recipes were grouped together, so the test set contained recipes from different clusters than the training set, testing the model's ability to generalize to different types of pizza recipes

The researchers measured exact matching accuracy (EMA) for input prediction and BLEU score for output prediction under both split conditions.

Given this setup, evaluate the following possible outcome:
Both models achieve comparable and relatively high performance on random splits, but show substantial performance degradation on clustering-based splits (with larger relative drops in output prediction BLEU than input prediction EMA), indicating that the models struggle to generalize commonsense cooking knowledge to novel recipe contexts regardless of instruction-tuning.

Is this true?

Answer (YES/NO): NO